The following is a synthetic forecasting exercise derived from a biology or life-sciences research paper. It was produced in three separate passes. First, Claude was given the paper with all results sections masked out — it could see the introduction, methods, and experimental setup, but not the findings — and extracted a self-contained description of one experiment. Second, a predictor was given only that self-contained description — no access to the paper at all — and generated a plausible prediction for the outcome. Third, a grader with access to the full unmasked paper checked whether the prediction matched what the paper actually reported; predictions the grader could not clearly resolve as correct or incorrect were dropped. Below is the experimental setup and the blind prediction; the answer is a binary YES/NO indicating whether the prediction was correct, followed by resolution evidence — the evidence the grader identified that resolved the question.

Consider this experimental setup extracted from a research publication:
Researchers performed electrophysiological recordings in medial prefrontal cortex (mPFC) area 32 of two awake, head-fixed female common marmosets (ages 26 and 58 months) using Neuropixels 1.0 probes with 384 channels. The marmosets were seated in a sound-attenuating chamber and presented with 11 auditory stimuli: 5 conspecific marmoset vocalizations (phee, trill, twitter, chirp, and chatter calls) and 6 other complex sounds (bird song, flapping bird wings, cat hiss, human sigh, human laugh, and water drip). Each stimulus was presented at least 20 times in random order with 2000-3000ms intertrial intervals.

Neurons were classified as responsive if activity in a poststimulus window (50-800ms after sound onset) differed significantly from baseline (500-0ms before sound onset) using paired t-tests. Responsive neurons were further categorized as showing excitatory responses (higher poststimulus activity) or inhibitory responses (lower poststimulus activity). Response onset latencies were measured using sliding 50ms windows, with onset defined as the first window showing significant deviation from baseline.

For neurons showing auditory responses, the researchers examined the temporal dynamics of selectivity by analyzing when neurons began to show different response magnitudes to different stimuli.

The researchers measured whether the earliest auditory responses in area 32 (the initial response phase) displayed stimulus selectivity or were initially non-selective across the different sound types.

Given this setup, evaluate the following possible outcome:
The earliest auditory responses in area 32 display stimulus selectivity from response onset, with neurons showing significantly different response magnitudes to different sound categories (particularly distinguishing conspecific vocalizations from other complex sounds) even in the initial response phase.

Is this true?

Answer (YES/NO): NO